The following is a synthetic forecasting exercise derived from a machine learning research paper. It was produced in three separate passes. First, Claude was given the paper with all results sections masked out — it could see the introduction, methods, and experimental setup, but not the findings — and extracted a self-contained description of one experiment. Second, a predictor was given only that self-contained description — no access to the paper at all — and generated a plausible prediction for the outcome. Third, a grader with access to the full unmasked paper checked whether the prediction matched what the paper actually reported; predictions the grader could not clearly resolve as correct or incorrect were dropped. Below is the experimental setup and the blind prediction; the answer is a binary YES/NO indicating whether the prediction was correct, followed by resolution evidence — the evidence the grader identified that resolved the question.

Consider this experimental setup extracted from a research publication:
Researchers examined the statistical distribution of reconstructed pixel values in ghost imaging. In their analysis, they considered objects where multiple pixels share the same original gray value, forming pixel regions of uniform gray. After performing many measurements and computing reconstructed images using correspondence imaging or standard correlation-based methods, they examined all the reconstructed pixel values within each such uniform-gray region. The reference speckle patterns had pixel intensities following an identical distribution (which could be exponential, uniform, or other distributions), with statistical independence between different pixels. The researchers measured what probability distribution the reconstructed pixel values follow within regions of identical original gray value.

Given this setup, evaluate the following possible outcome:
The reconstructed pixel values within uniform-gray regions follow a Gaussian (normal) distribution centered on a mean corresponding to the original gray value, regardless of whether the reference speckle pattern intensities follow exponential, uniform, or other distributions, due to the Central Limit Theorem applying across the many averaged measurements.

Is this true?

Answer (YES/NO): YES